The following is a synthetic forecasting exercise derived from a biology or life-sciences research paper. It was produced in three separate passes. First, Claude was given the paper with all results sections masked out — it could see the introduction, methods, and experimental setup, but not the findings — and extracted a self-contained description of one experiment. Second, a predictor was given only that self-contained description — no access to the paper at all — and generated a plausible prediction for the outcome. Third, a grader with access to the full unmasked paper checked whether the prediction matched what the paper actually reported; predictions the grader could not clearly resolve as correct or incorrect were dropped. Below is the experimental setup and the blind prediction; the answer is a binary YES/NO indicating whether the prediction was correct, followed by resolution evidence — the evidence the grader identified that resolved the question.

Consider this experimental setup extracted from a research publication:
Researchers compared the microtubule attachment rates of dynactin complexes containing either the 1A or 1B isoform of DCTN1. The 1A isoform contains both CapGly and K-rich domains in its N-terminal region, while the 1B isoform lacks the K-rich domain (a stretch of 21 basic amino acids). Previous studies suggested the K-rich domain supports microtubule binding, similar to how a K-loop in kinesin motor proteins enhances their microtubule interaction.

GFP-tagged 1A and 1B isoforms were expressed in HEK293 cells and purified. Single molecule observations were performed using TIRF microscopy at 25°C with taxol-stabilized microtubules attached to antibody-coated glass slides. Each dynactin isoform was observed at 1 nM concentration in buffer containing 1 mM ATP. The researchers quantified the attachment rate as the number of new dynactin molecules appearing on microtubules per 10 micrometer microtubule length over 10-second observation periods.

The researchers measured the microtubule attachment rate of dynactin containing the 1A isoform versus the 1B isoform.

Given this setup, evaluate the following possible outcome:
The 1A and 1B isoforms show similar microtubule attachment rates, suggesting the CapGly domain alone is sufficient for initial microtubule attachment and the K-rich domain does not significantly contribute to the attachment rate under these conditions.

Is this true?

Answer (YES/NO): NO